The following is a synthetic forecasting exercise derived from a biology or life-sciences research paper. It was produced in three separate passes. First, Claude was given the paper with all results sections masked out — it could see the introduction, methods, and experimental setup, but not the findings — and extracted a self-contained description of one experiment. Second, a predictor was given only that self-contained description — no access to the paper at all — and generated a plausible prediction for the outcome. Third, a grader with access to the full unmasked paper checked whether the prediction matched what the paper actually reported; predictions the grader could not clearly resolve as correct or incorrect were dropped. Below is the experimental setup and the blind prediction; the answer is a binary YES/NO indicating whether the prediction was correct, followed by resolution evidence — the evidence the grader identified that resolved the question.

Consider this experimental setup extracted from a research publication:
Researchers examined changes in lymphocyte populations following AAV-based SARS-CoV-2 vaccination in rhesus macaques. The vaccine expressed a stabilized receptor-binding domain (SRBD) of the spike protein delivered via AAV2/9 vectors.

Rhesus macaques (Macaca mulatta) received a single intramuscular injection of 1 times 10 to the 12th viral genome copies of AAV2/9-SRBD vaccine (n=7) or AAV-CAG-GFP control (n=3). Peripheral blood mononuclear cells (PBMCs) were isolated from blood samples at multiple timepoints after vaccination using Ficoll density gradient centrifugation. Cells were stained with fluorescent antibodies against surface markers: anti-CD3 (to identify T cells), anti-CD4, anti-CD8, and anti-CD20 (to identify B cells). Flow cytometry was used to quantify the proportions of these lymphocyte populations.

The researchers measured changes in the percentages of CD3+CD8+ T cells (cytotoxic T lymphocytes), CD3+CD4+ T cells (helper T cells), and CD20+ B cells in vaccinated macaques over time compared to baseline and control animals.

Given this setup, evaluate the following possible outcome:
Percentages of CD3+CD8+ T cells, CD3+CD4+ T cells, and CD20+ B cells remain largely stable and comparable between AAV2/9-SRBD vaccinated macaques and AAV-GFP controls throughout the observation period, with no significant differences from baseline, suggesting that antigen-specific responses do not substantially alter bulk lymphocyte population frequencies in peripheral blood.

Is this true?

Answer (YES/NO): YES